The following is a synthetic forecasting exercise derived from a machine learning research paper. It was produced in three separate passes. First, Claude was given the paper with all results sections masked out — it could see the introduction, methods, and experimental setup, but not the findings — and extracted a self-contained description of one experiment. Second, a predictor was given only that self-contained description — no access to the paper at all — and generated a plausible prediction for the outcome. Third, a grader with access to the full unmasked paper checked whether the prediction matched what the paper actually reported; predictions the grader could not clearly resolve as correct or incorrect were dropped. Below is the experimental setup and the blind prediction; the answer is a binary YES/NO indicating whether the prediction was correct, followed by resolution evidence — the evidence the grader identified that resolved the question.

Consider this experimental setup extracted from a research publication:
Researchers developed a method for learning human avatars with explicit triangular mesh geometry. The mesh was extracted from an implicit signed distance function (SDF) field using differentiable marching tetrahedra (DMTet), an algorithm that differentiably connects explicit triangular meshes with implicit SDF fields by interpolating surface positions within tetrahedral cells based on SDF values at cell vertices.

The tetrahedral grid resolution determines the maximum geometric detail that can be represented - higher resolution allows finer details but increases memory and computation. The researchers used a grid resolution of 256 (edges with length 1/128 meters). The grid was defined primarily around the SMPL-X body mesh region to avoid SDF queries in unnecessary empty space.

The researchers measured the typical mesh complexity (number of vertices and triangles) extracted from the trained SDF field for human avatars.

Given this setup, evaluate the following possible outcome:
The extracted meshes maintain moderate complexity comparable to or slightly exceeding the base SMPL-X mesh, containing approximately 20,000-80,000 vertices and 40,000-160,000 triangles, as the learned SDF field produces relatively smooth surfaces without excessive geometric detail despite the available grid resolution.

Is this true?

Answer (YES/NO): YES